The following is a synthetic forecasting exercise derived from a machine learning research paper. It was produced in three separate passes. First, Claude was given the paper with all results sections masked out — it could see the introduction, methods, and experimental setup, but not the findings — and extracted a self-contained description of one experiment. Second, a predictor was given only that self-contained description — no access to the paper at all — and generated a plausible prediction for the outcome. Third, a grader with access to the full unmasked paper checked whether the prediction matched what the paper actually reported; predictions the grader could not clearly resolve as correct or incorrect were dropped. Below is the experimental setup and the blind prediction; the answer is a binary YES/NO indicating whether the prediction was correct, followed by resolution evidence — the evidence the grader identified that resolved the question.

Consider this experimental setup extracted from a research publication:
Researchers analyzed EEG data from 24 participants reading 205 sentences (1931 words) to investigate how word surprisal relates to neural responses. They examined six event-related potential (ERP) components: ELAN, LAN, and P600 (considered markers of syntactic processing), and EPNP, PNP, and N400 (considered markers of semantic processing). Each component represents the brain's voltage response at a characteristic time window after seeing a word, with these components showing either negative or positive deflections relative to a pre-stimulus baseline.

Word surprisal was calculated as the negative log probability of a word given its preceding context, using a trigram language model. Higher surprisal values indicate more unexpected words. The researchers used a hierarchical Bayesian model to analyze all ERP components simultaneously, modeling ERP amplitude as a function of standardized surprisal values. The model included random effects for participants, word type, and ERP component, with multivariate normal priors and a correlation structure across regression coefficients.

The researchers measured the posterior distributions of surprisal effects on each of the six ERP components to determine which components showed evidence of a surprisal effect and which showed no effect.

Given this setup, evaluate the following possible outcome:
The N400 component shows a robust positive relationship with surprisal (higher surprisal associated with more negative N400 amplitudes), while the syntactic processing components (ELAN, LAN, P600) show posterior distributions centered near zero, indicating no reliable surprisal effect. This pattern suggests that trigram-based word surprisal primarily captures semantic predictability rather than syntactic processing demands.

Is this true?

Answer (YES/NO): NO